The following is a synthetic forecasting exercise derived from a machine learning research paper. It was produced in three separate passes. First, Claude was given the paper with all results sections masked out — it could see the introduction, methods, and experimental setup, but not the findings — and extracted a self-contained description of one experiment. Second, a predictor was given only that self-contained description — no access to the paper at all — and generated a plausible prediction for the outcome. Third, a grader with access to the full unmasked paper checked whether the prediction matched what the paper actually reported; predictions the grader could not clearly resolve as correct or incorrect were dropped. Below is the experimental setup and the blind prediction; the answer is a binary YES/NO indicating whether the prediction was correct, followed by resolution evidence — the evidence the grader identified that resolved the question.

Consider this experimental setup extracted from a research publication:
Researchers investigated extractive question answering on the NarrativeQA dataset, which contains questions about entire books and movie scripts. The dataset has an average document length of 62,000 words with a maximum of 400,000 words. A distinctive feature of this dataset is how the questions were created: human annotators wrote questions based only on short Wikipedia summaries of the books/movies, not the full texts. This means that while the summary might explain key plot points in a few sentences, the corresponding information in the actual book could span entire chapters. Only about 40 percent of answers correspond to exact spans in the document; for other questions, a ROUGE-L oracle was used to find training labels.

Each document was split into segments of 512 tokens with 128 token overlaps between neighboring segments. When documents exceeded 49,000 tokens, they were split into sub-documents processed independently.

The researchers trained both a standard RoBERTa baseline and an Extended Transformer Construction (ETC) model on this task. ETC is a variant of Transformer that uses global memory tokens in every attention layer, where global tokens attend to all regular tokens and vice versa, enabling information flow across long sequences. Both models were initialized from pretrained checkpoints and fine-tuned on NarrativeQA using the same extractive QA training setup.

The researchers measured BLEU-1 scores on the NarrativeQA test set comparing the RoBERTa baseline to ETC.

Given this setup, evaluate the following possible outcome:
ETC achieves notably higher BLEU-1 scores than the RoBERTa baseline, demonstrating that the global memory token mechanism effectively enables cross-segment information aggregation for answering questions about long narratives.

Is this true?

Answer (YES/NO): NO